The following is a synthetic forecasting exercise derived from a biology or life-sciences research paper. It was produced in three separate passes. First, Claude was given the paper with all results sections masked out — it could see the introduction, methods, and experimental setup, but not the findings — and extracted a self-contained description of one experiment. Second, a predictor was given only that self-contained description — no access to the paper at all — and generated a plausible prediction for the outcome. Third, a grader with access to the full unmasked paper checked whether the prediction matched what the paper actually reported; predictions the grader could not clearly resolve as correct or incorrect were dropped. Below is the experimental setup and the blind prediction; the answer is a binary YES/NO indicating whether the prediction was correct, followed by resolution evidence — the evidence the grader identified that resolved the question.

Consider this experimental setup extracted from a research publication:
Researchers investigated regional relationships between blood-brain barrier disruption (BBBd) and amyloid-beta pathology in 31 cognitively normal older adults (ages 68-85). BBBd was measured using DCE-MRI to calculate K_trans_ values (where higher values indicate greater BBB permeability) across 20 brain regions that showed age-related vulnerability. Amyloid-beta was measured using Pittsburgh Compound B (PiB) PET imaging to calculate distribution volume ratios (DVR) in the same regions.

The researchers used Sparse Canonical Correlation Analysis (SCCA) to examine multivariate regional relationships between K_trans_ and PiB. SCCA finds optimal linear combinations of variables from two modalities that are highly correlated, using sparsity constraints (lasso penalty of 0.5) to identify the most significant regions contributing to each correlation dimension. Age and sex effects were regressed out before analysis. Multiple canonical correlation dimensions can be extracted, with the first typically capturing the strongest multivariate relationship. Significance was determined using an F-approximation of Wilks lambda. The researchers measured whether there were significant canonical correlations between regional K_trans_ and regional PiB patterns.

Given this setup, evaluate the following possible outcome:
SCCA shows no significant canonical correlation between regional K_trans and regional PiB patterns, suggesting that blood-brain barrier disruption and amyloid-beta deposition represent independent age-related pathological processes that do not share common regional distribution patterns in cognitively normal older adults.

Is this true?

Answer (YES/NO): NO